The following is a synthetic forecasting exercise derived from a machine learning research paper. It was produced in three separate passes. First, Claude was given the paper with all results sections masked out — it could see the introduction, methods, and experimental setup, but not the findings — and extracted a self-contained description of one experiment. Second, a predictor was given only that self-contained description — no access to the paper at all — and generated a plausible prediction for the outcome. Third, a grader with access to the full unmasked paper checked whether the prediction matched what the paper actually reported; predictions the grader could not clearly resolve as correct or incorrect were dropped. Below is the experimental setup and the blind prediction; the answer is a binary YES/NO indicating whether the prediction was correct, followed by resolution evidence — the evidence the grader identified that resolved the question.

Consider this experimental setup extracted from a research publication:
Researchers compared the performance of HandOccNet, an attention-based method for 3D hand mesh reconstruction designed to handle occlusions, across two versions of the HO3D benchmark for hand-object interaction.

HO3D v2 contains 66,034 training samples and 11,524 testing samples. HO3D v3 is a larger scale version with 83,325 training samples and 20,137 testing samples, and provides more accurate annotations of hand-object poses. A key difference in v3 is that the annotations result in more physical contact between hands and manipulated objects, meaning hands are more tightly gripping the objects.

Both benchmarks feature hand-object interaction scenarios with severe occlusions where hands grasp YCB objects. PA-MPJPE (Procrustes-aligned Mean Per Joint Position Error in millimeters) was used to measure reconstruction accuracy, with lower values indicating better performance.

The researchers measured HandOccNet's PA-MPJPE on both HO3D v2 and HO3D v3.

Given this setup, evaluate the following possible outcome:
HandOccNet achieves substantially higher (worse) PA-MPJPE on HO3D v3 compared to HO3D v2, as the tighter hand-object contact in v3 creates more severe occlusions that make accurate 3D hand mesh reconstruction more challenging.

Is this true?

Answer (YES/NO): YES